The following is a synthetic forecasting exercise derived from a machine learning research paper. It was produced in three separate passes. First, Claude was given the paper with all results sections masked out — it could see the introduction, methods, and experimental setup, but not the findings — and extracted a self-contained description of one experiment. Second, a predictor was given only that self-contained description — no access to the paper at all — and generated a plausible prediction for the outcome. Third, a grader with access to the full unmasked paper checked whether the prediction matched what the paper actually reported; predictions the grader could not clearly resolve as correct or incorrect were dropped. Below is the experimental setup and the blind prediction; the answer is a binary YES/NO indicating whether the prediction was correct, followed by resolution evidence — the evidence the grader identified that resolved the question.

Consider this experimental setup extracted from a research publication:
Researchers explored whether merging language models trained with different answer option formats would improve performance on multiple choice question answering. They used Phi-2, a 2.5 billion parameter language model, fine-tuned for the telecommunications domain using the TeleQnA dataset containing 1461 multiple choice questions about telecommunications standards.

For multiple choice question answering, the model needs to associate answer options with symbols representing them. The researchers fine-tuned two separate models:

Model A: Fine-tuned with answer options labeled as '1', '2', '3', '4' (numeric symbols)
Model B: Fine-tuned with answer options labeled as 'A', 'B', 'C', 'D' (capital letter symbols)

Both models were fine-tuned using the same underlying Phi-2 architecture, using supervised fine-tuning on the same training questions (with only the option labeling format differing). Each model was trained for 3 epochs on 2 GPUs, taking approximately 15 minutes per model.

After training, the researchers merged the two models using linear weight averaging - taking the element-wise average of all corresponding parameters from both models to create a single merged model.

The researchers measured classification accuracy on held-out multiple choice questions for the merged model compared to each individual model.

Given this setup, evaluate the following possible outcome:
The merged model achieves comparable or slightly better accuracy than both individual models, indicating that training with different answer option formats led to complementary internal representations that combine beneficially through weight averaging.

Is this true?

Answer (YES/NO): YES